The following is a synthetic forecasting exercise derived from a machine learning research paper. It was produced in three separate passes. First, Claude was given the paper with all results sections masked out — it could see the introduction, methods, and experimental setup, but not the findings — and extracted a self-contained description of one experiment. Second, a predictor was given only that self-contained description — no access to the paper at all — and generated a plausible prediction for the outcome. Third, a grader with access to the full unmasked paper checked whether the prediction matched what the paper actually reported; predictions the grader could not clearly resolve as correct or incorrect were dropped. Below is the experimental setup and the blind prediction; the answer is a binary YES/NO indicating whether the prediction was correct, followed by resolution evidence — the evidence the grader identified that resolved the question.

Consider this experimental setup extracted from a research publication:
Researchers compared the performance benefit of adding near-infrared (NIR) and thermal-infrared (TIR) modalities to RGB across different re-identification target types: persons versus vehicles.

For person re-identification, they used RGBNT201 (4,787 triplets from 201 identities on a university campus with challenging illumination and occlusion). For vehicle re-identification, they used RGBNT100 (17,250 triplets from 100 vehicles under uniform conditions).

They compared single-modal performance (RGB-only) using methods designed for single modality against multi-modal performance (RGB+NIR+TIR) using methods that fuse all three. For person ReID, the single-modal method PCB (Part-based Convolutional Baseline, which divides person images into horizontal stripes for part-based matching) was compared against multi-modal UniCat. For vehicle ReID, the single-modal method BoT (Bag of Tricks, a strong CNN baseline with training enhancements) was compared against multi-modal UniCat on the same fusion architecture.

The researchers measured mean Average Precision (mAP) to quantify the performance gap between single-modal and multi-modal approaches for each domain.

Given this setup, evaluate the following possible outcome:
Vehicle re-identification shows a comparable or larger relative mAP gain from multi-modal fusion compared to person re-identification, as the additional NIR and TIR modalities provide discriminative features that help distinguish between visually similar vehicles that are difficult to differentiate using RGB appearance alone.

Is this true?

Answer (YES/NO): NO